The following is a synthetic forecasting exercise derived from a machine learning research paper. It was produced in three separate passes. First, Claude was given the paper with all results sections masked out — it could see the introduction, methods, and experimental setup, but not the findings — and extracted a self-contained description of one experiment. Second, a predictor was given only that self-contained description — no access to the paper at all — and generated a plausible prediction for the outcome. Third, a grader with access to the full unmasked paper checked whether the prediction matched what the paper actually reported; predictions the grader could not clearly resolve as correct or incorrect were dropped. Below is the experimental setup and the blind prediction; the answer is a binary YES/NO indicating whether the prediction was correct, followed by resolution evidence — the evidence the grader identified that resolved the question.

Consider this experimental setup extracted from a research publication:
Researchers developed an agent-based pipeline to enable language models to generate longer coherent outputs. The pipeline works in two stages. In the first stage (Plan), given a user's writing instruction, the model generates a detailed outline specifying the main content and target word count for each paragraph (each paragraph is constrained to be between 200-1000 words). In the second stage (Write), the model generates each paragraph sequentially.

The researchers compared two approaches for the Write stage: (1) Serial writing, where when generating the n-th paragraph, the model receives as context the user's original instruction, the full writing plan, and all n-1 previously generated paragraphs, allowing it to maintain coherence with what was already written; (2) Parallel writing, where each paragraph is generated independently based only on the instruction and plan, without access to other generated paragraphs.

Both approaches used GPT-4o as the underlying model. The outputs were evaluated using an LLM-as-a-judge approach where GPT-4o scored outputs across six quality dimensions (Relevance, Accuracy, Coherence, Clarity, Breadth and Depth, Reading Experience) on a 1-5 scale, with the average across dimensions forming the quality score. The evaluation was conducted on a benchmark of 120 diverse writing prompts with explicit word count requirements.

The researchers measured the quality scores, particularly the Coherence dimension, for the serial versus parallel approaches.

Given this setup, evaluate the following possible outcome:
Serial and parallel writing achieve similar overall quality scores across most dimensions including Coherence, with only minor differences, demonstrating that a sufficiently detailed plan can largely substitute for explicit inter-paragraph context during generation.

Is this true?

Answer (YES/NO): NO